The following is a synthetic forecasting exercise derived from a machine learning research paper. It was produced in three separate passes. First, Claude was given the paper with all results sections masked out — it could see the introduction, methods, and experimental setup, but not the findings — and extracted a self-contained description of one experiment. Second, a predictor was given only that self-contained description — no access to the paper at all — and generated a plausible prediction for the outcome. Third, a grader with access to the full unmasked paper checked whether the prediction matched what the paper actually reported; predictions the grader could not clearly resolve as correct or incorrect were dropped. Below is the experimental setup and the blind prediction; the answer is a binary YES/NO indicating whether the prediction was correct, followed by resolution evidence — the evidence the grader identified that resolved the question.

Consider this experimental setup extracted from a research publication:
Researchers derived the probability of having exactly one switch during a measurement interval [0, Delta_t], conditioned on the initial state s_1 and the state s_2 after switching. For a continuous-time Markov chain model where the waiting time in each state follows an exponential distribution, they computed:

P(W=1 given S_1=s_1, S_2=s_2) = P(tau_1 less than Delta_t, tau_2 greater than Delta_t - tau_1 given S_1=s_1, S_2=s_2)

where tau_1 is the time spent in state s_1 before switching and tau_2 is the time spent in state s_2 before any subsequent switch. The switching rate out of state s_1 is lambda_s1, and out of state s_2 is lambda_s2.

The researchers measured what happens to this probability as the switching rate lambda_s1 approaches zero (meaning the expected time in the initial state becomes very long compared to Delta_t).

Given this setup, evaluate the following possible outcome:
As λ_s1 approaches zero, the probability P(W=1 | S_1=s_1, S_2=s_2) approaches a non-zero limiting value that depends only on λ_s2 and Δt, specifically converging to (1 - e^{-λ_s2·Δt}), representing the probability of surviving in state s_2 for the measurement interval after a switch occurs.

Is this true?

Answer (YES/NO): NO